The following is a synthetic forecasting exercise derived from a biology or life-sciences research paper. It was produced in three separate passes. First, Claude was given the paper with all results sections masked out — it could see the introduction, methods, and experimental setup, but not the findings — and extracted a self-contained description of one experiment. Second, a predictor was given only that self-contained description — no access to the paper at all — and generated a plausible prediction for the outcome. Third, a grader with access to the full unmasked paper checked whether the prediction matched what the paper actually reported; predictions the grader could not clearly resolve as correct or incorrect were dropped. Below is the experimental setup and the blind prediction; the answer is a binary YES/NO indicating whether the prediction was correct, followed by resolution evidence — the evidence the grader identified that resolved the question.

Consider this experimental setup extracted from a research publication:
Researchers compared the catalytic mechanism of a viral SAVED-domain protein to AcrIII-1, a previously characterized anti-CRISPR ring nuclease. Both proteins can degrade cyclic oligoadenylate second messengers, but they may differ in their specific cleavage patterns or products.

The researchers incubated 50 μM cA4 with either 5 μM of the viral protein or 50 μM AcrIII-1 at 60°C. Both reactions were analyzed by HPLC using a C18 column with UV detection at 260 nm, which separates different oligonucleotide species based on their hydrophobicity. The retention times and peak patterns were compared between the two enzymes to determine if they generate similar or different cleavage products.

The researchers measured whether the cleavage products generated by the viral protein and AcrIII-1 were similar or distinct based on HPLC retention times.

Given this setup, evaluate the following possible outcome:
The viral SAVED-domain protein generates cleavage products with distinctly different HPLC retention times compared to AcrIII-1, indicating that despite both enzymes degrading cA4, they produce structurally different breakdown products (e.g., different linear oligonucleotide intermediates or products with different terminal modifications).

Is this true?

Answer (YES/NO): YES